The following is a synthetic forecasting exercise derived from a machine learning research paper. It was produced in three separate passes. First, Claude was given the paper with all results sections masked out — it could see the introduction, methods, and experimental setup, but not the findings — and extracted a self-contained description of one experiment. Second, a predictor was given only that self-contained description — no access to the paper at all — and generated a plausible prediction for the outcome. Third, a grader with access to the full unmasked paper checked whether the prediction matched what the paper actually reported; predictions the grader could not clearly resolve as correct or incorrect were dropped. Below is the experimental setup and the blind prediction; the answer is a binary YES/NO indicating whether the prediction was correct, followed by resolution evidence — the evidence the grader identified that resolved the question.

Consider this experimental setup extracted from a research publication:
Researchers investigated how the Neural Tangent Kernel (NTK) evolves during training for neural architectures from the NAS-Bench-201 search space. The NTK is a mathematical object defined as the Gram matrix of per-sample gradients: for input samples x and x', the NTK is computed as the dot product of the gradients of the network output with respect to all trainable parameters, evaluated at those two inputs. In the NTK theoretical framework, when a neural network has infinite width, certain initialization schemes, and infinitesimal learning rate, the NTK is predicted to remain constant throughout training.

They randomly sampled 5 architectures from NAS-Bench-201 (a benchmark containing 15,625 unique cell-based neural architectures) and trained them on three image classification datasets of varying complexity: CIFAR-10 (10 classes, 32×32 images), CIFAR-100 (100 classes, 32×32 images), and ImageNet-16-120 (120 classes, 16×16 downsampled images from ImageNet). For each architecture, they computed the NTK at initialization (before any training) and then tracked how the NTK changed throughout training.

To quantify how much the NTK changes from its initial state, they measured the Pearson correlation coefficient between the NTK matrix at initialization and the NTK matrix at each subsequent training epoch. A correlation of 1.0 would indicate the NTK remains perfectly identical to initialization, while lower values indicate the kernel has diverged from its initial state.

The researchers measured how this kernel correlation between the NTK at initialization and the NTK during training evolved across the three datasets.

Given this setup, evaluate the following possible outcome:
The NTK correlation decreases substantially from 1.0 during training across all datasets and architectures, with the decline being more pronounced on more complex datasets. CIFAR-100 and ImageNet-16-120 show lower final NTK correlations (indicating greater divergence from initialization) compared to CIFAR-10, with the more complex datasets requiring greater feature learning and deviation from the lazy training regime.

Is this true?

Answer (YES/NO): YES